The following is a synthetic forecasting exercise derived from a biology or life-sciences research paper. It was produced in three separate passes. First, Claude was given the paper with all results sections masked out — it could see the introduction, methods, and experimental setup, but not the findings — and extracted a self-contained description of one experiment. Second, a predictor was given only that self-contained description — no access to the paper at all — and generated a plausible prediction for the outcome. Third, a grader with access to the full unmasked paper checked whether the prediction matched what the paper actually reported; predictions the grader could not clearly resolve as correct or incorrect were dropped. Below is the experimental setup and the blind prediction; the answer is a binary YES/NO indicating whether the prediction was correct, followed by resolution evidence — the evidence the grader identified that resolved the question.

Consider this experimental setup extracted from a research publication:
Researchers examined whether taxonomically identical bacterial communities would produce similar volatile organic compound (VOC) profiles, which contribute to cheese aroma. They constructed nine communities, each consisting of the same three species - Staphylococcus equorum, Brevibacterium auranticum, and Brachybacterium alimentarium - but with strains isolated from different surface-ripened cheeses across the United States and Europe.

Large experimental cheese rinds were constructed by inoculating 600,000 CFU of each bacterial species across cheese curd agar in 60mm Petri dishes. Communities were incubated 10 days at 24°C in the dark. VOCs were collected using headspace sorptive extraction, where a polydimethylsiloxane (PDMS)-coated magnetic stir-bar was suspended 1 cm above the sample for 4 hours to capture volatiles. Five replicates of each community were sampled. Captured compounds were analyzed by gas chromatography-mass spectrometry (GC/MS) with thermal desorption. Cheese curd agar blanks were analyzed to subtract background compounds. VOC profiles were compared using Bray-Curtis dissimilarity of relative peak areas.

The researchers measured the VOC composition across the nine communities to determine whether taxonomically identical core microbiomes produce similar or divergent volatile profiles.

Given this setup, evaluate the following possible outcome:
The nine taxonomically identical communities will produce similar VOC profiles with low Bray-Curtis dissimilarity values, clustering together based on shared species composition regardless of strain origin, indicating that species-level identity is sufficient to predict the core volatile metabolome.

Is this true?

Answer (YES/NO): NO